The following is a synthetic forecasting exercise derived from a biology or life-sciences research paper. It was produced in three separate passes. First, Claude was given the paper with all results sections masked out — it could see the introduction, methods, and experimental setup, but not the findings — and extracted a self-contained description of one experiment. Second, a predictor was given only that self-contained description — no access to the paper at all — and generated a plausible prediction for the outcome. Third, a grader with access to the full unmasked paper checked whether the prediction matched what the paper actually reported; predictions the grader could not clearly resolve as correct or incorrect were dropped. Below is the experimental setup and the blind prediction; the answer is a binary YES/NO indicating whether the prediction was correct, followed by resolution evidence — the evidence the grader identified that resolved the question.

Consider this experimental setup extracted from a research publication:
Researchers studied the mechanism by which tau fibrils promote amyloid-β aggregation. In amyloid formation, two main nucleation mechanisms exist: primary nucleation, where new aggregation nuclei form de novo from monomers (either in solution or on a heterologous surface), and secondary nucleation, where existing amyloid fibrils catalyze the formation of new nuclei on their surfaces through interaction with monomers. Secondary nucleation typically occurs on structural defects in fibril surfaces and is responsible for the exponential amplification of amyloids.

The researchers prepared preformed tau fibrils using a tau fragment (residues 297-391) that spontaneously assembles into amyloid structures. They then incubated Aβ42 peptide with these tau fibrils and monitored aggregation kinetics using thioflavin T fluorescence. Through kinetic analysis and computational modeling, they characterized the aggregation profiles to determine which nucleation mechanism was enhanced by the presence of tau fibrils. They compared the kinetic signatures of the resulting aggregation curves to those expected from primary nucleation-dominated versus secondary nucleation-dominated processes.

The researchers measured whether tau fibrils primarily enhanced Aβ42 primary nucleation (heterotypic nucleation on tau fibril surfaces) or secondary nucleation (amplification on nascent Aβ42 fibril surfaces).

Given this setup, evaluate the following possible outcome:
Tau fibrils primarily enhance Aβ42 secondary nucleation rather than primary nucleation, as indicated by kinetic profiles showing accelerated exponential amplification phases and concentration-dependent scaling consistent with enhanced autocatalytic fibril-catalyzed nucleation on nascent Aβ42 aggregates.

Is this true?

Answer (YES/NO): NO